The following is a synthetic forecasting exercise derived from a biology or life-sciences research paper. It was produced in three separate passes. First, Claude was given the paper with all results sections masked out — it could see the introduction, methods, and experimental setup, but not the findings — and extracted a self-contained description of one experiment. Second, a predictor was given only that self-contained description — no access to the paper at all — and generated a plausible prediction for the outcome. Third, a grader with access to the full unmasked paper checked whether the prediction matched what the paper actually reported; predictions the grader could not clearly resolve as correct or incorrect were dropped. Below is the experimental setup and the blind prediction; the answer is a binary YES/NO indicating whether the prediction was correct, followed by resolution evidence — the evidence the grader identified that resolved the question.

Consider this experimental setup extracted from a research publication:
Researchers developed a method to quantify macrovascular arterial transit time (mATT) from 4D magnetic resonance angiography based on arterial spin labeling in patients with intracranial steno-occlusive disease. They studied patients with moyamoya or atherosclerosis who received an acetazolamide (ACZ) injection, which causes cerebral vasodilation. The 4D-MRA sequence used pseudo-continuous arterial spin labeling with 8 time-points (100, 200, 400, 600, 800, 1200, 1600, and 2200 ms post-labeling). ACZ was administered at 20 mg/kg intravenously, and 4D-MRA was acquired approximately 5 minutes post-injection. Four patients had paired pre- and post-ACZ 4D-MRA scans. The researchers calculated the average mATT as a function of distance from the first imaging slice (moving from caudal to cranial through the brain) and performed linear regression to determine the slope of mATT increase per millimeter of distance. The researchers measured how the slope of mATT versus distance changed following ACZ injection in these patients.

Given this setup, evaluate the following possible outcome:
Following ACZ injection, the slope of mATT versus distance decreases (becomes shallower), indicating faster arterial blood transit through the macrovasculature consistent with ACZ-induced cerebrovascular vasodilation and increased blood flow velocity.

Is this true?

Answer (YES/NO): YES